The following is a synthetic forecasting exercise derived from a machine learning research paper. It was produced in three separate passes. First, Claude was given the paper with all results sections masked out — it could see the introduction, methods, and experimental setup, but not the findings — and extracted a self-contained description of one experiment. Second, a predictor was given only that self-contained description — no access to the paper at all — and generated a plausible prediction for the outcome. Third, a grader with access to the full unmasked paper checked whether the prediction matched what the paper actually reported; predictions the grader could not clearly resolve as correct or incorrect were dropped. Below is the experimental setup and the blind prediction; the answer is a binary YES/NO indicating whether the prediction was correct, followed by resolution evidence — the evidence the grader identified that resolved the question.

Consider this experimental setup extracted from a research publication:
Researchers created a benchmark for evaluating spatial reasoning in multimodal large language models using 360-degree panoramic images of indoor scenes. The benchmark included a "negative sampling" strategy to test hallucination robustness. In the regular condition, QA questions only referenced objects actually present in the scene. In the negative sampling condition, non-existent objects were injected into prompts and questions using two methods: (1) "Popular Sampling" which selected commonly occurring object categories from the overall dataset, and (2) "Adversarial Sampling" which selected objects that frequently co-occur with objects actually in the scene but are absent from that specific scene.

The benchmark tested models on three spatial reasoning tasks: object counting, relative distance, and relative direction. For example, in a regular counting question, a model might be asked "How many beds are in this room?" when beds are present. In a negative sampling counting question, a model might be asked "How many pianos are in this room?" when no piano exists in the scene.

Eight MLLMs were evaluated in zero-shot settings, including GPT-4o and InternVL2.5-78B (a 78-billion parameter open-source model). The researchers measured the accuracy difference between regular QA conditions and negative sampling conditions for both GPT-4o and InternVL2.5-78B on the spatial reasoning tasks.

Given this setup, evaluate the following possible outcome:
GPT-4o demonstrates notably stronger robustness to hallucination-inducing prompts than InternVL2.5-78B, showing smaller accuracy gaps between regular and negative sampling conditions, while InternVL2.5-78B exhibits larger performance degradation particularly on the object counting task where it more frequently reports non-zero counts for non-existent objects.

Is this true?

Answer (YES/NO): NO